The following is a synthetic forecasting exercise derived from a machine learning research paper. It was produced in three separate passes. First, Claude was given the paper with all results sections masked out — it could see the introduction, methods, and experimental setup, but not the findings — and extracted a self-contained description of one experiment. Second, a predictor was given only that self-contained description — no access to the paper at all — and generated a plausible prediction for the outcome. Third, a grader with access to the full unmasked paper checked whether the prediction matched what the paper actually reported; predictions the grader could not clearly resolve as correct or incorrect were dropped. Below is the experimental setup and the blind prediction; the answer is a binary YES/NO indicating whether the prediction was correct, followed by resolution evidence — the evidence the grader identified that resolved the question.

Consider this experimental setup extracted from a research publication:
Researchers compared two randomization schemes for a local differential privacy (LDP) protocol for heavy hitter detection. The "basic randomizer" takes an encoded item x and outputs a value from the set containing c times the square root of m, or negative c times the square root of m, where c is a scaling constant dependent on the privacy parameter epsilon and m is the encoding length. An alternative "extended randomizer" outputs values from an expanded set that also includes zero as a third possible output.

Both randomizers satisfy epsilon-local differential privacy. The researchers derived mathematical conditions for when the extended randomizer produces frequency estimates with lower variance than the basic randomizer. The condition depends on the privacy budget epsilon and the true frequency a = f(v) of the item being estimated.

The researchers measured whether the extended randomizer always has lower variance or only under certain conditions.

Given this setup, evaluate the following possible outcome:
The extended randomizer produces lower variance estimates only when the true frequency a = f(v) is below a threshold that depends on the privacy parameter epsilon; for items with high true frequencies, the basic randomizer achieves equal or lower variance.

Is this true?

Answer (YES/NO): NO